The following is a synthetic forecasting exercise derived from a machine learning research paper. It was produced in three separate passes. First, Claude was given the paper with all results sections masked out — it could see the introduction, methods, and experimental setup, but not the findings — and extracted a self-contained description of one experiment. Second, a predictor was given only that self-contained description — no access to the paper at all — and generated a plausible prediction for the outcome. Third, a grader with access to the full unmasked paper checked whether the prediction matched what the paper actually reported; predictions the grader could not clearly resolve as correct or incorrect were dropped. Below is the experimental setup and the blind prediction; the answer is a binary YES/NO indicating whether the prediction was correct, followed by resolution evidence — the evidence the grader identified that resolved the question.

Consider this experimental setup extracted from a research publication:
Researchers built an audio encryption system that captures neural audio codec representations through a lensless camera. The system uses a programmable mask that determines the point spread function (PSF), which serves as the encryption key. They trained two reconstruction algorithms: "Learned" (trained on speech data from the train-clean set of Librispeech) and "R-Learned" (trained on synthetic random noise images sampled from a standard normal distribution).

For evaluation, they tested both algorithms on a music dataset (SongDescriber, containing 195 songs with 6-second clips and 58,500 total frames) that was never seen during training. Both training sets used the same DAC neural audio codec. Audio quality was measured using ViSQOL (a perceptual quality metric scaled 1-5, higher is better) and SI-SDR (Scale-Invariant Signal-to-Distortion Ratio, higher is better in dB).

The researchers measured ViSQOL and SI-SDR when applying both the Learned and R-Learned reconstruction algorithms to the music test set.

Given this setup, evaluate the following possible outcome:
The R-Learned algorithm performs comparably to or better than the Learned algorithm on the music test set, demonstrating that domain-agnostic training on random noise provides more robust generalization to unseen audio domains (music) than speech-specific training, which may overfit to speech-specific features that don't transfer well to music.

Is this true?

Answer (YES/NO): YES